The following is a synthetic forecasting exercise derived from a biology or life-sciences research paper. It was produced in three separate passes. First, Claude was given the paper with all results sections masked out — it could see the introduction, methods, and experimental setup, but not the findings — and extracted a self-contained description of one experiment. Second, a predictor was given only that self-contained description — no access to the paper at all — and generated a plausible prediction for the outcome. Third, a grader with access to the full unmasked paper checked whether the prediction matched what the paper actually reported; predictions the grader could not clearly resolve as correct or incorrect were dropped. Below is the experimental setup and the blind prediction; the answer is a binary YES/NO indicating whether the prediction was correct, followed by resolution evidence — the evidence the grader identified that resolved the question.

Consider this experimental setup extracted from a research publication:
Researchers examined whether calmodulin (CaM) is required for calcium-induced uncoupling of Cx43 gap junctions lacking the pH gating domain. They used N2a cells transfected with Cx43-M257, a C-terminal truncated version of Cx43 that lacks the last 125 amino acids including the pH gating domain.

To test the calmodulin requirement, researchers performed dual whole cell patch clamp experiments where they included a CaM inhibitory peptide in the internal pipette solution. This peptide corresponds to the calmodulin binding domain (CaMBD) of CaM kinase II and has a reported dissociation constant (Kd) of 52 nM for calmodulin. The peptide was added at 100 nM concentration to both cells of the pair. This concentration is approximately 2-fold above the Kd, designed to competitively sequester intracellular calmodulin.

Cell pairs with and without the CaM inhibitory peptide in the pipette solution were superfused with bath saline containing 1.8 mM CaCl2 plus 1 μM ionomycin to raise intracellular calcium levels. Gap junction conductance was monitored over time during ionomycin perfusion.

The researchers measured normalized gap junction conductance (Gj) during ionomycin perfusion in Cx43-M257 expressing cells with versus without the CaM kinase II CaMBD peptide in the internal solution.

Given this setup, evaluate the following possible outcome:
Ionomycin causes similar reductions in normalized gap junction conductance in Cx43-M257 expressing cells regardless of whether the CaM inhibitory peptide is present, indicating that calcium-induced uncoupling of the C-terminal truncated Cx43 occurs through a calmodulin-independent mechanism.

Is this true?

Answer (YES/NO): NO